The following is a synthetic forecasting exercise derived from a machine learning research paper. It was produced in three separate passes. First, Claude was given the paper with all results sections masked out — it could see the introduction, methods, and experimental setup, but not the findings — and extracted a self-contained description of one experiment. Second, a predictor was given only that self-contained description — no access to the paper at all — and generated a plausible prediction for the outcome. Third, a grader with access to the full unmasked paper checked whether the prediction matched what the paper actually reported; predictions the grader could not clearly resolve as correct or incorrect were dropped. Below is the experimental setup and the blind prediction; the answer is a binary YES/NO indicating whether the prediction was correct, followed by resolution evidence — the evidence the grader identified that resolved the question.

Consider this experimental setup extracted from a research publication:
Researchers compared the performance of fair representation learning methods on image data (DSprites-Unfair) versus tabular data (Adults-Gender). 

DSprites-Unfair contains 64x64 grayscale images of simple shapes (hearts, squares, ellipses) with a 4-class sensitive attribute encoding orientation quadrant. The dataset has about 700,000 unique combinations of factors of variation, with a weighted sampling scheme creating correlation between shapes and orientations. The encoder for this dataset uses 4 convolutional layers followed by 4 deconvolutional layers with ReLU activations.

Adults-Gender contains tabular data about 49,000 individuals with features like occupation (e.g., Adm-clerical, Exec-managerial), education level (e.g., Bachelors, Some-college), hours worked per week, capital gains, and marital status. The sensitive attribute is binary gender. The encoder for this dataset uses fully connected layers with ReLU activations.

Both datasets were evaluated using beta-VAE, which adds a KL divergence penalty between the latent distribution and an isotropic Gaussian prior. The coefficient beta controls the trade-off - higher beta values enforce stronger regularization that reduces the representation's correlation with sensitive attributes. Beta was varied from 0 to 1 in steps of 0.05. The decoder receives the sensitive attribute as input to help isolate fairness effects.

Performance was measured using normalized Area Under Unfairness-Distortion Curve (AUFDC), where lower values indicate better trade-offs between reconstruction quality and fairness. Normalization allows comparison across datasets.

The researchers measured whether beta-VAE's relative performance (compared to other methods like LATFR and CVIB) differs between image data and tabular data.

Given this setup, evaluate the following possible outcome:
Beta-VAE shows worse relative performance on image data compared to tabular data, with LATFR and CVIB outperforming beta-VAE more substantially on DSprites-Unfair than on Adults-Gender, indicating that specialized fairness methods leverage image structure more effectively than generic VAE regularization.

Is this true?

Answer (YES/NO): NO